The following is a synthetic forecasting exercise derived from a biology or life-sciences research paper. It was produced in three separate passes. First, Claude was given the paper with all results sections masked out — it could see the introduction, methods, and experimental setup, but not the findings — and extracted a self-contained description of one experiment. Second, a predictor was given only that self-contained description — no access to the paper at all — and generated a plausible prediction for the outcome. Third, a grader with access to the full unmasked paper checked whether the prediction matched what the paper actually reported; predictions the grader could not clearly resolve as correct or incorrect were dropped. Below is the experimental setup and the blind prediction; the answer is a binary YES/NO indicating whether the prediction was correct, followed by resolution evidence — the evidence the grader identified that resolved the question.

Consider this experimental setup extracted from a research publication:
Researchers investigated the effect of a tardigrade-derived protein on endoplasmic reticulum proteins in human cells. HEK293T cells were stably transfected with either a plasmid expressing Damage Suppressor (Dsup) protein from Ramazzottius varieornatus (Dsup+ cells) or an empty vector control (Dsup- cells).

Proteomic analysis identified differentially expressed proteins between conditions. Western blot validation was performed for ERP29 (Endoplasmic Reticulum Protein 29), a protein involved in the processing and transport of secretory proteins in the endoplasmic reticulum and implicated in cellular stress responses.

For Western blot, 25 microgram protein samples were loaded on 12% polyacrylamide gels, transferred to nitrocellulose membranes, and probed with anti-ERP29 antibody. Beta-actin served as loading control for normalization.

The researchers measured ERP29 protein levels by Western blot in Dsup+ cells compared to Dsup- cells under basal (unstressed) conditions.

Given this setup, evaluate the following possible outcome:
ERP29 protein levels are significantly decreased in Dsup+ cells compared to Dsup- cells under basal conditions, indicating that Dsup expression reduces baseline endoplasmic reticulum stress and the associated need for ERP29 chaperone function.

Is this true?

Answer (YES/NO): YES